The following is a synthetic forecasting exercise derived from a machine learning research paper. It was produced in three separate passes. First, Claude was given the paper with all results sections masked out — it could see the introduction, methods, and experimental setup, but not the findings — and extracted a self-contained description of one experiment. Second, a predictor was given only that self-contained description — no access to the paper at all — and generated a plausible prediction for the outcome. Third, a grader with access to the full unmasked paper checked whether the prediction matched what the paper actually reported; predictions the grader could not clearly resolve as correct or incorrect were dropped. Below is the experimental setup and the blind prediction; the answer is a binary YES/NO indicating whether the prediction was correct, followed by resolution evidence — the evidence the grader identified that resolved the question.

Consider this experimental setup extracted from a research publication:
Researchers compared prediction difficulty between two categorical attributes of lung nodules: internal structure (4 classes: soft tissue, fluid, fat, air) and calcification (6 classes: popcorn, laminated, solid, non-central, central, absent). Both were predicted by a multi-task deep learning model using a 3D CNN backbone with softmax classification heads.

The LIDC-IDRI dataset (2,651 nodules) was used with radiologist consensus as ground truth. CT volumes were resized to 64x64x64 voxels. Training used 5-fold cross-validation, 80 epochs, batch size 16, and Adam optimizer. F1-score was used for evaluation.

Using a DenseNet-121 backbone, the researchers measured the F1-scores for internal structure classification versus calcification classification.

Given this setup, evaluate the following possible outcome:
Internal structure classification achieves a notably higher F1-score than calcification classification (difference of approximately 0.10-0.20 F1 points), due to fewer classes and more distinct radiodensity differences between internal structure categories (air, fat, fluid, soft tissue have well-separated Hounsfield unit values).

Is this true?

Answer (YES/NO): NO